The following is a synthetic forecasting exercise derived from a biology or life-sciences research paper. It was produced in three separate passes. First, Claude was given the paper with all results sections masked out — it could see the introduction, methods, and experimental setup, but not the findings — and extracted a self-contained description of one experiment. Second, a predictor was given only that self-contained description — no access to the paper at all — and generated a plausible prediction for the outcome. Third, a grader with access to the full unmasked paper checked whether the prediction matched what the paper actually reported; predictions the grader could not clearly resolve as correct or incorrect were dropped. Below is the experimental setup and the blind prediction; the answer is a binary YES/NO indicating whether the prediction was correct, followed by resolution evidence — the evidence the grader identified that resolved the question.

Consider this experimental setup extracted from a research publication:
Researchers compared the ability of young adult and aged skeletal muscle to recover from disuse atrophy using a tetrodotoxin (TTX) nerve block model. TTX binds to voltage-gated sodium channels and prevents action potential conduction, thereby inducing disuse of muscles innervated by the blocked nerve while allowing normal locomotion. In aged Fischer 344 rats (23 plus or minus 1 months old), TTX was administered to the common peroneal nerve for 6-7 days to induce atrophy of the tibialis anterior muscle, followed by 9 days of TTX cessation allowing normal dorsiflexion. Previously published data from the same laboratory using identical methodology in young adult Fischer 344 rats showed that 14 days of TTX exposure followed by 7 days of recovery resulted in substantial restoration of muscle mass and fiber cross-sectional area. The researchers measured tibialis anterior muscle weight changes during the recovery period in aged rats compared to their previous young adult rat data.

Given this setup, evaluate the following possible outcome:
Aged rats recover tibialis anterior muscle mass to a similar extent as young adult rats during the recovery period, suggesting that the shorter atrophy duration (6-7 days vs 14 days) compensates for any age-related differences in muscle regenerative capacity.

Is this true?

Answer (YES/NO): NO